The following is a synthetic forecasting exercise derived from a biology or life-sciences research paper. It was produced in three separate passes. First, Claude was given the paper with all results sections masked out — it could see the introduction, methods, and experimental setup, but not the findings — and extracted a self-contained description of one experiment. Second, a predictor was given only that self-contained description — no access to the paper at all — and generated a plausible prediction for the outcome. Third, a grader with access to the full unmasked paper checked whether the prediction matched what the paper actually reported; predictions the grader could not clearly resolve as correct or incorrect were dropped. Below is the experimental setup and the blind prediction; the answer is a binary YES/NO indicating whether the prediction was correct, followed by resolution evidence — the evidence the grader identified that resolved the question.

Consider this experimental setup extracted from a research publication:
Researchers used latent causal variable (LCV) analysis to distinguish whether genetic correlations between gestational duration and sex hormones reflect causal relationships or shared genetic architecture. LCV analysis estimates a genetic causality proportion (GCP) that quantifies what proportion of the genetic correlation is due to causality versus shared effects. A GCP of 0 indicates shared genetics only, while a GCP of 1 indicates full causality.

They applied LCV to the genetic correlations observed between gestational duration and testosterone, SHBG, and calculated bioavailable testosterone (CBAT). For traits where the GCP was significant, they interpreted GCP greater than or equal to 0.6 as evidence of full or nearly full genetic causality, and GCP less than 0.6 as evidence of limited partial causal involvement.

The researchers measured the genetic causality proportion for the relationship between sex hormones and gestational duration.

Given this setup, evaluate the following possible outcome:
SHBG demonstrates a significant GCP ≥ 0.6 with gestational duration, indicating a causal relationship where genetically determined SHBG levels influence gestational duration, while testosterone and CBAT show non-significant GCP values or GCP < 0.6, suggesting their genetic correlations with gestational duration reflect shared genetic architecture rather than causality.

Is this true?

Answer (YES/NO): NO